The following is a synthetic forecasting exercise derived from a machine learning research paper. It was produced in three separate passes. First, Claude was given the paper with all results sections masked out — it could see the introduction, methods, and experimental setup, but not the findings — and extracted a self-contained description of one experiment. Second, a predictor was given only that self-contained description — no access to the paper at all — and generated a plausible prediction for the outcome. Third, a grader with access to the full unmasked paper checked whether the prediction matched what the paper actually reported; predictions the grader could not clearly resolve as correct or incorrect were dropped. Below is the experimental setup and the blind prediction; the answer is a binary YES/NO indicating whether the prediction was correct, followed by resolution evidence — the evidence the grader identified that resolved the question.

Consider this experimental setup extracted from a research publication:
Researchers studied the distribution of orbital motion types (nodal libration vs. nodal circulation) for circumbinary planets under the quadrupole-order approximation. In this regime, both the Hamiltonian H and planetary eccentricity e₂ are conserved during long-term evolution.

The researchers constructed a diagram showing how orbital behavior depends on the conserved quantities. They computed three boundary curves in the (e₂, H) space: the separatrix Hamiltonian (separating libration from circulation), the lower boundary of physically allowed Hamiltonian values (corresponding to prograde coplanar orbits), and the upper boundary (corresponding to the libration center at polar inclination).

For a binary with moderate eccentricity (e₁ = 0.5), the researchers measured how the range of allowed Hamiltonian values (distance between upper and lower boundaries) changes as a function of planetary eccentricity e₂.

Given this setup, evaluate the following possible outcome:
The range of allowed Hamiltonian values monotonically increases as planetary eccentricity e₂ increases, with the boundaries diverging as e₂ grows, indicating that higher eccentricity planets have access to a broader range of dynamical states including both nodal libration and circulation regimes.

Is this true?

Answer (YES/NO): NO